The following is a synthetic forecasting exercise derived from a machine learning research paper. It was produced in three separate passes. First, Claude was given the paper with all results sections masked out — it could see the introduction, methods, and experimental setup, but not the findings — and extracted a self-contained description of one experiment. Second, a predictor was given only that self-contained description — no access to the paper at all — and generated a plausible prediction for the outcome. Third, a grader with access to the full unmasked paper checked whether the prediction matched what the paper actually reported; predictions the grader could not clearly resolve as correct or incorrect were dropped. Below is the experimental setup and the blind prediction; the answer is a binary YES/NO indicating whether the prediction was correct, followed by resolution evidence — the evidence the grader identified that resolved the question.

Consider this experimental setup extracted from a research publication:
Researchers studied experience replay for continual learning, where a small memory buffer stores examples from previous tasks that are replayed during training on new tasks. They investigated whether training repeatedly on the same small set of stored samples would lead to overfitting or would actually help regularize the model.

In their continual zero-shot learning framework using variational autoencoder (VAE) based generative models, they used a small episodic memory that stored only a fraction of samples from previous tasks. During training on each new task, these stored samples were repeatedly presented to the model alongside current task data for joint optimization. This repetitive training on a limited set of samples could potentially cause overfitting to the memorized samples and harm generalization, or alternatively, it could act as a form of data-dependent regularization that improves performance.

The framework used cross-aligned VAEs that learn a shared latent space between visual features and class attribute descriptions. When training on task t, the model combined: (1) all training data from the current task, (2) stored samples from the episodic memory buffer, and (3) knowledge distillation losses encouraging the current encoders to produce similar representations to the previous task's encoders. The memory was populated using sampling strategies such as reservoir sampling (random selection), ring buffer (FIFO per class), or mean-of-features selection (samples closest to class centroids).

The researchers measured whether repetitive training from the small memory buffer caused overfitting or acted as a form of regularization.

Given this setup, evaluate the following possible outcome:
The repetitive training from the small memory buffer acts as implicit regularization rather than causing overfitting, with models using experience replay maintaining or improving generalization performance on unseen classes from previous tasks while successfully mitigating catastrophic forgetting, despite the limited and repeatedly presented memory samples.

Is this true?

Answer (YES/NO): YES